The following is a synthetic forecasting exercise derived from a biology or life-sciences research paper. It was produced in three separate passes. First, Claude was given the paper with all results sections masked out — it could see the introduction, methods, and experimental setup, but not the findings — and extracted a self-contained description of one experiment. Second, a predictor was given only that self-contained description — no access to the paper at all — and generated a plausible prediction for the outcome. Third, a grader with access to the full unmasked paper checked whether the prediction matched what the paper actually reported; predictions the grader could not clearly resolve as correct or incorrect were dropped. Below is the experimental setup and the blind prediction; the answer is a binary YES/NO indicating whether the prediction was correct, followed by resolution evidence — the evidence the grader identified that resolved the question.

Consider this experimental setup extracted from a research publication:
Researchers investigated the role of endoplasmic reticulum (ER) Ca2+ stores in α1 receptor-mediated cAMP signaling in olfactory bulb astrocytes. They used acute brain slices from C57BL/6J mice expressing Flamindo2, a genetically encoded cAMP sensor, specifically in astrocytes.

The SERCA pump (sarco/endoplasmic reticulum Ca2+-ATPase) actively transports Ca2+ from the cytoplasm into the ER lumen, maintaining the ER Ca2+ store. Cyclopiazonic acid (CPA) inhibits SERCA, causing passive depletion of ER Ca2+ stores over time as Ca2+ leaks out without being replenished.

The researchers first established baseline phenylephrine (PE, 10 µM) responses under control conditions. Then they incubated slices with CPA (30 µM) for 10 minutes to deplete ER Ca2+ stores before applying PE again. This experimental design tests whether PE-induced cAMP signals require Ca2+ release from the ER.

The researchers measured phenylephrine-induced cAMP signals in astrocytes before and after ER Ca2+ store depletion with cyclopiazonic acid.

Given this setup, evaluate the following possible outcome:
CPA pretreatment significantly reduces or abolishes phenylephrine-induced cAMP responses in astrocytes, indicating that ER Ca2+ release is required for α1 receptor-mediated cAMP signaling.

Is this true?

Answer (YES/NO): YES